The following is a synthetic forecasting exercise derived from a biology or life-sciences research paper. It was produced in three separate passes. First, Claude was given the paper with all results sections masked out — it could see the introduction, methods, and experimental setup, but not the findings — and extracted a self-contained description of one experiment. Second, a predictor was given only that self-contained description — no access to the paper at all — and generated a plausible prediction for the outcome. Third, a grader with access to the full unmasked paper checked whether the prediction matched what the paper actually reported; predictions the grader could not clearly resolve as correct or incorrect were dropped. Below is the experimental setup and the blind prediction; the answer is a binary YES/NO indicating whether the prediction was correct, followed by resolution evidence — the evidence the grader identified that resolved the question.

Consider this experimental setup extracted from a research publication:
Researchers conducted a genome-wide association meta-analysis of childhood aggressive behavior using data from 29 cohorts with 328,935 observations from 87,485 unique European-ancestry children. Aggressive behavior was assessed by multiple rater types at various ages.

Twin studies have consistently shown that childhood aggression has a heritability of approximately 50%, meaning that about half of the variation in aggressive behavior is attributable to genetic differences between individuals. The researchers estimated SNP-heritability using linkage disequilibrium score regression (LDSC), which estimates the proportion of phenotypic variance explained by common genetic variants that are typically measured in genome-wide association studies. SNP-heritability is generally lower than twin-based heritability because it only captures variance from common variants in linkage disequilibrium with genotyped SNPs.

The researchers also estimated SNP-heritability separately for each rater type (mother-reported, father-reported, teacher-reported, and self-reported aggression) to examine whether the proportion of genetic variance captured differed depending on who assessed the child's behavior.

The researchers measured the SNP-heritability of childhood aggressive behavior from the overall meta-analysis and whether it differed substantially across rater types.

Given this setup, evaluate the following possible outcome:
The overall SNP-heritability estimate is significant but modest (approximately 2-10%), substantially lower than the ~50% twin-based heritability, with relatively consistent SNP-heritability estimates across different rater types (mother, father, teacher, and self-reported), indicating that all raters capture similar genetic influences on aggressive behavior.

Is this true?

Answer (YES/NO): NO